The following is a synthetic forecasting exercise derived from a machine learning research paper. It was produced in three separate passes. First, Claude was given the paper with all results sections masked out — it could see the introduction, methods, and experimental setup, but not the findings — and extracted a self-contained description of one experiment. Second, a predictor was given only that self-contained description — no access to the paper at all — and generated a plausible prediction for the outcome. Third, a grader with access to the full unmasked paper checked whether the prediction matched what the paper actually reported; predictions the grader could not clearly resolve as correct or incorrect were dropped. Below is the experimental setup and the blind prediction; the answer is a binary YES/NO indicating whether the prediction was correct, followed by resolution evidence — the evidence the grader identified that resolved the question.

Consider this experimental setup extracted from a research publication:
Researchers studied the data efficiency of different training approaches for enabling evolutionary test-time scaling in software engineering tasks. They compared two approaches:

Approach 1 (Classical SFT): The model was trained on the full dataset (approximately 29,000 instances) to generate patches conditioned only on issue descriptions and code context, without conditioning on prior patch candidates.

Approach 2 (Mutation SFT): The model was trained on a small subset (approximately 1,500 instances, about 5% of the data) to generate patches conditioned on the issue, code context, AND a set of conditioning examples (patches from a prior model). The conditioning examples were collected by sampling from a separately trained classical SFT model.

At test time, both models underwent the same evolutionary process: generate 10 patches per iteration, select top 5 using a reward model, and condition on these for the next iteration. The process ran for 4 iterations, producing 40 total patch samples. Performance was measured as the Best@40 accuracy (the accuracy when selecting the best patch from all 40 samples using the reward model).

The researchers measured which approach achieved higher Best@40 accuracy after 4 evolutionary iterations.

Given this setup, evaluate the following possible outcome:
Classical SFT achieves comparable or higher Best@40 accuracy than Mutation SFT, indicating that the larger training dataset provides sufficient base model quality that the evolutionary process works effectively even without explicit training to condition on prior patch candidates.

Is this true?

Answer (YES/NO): NO